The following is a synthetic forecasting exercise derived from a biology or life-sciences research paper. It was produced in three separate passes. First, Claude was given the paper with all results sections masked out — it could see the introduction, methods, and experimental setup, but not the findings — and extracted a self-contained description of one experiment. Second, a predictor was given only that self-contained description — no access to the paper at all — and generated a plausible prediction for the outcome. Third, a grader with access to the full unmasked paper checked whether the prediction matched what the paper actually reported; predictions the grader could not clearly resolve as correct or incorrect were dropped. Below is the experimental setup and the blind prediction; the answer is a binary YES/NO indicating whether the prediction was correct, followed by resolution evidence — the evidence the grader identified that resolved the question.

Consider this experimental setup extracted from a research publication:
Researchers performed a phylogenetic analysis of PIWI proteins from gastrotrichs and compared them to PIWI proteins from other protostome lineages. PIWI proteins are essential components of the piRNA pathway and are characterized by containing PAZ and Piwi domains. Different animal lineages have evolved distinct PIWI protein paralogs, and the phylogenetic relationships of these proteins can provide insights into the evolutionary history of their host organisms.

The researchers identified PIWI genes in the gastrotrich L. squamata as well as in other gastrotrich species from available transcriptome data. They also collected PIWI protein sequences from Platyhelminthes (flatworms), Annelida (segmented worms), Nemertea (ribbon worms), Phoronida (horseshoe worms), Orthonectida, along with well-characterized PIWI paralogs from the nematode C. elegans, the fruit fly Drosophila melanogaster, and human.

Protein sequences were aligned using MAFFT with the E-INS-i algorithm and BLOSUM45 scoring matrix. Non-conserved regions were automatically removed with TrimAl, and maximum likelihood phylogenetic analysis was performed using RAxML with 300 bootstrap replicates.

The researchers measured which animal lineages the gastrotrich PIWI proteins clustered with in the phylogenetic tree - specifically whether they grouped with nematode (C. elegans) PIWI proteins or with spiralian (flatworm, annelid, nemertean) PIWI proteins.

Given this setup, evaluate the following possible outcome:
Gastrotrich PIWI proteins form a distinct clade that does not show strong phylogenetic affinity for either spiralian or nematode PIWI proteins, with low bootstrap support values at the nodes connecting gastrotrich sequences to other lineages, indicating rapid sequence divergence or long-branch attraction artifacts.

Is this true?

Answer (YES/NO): NO